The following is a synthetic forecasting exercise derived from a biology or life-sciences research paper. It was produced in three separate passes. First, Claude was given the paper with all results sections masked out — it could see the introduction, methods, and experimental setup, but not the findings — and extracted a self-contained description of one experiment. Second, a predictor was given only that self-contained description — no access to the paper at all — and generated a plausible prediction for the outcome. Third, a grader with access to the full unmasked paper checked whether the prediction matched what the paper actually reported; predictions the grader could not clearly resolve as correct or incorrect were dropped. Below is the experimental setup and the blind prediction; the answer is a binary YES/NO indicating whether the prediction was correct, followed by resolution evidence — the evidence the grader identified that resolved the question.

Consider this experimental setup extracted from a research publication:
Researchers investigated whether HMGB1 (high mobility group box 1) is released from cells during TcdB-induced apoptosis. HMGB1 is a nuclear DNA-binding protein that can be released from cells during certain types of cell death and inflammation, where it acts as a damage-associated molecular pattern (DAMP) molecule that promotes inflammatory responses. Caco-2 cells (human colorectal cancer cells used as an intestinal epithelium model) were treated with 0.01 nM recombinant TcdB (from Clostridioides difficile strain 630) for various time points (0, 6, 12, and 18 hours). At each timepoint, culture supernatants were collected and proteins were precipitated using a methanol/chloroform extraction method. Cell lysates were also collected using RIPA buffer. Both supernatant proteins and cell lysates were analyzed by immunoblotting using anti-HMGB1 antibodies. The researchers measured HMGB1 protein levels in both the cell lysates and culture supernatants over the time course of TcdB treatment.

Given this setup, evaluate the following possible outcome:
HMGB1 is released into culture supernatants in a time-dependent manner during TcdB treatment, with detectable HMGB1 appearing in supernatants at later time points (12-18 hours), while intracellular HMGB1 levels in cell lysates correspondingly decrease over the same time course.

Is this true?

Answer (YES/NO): NO